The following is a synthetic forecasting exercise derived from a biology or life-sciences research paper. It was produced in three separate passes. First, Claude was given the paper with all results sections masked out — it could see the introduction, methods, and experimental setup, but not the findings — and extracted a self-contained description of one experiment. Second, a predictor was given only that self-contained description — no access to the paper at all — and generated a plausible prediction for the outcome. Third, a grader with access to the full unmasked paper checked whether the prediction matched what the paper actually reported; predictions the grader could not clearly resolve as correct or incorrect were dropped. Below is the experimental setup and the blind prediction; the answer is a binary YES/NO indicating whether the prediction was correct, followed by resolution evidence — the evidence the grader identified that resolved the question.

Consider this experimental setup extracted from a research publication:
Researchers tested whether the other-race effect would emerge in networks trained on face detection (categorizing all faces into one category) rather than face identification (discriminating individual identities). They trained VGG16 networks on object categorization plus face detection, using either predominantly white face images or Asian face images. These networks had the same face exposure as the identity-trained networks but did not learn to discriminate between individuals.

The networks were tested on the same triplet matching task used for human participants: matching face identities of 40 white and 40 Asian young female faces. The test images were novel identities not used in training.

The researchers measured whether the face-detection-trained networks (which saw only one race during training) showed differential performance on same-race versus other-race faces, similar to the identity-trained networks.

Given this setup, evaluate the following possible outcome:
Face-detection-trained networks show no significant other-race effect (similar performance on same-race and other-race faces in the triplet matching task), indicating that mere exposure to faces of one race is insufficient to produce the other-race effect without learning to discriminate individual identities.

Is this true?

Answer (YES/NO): YES